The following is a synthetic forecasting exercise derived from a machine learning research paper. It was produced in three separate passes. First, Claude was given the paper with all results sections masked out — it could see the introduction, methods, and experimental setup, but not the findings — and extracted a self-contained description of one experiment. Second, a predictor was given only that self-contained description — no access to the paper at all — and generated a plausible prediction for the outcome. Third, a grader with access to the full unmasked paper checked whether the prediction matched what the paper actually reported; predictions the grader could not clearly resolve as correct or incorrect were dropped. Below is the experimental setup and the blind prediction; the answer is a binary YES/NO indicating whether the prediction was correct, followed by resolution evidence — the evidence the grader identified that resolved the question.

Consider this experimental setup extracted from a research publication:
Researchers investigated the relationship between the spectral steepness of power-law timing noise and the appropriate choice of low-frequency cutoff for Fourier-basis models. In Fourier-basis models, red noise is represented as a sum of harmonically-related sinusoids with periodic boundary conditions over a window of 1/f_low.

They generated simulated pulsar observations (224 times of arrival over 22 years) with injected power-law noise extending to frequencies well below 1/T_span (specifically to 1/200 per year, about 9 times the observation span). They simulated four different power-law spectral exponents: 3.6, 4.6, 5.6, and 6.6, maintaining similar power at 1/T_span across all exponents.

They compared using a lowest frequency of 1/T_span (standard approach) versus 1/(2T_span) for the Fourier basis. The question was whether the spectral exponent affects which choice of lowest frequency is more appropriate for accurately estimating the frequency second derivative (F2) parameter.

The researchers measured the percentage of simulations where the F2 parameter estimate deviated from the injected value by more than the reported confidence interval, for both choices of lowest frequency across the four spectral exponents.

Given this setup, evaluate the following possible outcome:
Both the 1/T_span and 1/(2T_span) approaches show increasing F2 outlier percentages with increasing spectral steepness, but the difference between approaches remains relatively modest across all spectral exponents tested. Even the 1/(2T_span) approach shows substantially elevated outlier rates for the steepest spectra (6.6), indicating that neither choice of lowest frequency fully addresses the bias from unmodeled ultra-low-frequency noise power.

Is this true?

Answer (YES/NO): NO